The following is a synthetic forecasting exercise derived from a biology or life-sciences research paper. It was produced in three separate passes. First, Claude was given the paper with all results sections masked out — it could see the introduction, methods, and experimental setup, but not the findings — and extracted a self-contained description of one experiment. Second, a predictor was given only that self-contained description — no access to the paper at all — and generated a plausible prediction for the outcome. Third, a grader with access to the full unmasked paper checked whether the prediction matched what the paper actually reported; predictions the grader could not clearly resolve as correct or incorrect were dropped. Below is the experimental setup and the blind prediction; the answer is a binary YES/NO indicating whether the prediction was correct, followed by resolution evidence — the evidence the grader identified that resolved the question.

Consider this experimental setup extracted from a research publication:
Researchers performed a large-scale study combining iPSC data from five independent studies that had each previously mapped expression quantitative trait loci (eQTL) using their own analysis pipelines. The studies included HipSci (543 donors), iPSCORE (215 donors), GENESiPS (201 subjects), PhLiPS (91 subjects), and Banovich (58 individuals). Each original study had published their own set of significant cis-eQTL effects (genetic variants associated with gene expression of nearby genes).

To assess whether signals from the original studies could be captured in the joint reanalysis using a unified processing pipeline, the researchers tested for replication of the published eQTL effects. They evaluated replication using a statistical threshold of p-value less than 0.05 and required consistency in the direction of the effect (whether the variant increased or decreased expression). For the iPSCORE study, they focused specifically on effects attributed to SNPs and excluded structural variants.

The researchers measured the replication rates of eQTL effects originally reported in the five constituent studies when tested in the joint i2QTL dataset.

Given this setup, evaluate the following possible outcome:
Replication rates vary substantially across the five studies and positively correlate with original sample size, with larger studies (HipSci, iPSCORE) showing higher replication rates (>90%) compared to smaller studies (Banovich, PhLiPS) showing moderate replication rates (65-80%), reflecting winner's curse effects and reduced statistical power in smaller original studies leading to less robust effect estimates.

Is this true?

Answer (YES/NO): NO